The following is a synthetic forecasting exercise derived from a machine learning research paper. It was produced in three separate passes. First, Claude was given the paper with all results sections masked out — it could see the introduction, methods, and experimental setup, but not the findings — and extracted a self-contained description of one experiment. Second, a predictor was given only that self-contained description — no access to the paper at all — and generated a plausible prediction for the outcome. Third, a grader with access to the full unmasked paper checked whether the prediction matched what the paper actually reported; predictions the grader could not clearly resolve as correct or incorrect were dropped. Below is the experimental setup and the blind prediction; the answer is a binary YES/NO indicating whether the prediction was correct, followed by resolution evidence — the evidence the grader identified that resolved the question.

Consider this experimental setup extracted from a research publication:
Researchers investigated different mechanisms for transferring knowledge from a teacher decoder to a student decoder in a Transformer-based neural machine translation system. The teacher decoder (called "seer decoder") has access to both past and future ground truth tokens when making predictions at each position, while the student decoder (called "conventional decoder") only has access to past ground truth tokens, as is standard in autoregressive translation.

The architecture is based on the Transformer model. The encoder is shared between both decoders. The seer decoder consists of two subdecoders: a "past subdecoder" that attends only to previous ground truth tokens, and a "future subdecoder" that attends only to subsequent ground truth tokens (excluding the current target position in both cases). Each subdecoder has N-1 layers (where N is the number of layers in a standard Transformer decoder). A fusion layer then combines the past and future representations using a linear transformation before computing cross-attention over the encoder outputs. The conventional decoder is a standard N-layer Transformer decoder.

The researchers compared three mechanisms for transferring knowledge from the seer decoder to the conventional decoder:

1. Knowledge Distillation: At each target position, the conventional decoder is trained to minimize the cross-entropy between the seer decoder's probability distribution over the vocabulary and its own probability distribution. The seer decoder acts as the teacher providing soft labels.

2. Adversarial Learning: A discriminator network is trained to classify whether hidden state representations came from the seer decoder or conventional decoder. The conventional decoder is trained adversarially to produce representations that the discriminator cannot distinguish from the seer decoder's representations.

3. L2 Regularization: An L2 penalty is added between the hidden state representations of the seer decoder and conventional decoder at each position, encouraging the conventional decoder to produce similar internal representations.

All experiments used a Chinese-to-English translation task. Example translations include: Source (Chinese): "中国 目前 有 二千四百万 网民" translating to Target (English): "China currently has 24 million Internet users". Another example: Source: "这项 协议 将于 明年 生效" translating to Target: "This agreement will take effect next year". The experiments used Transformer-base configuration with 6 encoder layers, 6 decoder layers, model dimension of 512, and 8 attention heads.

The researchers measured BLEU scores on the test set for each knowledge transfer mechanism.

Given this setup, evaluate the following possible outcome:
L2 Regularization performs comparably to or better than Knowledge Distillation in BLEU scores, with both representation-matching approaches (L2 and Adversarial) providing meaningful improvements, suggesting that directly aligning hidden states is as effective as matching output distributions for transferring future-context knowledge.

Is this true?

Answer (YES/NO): NO